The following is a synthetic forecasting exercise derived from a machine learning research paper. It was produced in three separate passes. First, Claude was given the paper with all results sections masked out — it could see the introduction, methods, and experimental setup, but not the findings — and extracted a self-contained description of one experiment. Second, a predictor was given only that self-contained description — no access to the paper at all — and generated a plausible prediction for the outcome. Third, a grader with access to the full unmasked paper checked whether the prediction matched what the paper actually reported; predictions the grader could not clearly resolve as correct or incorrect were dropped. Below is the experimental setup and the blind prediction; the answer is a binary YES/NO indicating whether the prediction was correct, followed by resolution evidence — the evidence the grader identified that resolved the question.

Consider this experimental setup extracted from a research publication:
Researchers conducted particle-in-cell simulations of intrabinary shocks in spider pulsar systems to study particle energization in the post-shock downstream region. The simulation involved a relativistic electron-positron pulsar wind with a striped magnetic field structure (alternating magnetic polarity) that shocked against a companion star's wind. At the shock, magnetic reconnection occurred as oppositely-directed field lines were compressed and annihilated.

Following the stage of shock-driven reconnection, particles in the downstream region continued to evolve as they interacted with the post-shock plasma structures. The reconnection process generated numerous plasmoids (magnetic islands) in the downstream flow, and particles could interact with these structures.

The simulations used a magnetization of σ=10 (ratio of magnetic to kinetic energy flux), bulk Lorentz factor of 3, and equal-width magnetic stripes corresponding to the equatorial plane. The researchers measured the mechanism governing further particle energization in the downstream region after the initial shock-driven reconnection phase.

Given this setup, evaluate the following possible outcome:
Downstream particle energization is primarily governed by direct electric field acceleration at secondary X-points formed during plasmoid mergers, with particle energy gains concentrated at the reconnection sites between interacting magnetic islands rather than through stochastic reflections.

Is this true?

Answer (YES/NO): NO